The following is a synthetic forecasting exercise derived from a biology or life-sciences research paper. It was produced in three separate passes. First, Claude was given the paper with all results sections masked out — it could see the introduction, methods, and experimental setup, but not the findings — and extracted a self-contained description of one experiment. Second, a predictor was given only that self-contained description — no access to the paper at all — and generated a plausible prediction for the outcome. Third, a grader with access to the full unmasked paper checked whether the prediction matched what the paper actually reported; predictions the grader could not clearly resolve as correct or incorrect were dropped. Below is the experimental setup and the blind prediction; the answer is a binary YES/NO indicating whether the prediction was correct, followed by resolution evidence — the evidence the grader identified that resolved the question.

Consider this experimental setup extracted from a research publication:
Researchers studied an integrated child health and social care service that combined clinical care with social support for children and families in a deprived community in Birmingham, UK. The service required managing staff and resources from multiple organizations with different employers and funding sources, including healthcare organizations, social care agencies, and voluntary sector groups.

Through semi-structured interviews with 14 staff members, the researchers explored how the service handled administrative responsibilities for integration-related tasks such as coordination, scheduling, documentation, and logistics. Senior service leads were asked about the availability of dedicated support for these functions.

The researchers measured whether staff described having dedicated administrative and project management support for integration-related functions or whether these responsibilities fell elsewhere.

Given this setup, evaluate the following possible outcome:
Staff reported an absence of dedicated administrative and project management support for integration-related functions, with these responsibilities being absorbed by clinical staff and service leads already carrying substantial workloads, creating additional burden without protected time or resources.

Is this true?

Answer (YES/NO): YES